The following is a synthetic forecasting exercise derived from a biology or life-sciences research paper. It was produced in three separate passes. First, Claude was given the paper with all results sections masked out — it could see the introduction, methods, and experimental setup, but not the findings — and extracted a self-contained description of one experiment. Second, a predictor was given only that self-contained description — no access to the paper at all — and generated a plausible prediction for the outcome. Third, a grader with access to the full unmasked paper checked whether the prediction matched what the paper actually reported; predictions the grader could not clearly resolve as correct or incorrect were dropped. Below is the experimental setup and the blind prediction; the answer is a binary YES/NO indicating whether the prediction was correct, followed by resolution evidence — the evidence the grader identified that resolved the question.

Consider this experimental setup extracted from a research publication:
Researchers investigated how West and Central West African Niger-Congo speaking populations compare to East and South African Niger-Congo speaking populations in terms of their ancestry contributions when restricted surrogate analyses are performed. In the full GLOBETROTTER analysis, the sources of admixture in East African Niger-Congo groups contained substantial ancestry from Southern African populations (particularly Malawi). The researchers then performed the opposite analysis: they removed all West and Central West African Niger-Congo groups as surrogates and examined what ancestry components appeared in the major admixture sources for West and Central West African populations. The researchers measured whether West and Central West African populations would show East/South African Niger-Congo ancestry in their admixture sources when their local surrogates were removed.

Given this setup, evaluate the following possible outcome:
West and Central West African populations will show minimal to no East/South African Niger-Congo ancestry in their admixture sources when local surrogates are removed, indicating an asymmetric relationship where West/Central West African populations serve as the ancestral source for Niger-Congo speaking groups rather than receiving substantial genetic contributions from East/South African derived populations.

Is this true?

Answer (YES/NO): YES